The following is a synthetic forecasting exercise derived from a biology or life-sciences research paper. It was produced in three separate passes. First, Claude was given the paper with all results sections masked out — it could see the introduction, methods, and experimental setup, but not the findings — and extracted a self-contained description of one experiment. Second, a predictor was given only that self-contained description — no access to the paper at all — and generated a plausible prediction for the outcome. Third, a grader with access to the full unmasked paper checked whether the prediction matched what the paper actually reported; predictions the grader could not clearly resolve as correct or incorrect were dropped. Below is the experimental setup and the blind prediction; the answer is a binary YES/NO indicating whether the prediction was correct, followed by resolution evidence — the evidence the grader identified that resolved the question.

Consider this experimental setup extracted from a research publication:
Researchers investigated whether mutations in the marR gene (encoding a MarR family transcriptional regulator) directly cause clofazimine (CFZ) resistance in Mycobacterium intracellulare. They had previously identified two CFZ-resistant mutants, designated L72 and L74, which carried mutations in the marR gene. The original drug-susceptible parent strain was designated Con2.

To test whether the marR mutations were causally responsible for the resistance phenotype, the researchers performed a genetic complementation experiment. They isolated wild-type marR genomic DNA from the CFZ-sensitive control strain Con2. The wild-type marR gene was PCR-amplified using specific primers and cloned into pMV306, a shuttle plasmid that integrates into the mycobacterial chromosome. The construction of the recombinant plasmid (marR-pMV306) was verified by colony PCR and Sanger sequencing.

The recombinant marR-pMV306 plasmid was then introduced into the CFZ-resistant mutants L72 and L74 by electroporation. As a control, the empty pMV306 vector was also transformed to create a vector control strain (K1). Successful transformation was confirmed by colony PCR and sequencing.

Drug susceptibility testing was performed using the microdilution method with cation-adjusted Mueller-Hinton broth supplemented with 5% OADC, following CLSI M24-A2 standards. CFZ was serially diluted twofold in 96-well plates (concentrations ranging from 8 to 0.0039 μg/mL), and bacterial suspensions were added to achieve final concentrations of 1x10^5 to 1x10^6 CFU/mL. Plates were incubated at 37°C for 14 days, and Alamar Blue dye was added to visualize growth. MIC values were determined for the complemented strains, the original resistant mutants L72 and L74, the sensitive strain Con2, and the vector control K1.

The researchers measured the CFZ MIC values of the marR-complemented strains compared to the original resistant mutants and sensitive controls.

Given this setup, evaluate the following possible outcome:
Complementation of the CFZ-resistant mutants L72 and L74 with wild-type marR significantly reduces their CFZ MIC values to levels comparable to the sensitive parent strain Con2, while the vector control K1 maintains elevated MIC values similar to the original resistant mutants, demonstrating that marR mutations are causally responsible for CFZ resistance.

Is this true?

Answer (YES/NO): YES